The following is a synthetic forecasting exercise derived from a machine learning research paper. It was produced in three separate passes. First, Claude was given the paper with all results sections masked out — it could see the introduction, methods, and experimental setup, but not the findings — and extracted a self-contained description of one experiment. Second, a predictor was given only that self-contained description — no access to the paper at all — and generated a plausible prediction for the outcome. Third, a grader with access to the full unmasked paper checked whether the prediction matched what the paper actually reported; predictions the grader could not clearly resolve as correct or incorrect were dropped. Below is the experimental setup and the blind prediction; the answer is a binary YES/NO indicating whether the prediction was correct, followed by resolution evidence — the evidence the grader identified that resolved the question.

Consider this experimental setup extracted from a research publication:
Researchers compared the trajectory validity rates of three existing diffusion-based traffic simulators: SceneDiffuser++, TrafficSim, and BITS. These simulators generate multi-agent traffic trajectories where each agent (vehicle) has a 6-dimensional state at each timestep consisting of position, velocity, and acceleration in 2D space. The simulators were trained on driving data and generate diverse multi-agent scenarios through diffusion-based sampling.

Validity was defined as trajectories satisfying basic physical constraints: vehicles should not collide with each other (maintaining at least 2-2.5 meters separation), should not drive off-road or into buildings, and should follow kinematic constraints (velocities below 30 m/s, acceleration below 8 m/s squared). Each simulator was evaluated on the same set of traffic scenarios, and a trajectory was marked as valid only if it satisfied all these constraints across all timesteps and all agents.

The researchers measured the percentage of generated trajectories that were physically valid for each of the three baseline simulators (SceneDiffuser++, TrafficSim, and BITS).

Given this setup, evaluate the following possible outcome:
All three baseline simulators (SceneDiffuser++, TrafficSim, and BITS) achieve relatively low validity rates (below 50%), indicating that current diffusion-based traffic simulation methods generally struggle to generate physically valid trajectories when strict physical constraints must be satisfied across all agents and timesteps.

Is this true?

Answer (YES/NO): NO